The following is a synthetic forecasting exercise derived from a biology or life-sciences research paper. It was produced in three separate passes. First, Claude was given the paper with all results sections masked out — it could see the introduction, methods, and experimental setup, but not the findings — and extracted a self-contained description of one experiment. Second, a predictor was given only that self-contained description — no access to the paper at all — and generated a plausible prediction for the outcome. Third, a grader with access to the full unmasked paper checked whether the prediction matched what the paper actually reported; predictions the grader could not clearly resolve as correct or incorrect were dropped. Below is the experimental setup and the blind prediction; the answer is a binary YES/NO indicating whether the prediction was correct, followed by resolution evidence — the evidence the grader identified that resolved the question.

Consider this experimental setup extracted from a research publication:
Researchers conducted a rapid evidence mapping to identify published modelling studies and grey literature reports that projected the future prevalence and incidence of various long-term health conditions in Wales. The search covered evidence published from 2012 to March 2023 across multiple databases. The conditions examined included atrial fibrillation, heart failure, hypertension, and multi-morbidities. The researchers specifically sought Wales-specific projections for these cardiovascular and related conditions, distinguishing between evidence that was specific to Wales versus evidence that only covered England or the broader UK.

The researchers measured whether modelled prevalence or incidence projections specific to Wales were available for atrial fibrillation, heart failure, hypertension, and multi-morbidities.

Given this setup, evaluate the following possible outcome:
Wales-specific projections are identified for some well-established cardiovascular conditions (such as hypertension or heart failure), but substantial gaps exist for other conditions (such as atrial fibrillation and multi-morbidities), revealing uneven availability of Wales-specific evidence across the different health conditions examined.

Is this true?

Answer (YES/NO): NO